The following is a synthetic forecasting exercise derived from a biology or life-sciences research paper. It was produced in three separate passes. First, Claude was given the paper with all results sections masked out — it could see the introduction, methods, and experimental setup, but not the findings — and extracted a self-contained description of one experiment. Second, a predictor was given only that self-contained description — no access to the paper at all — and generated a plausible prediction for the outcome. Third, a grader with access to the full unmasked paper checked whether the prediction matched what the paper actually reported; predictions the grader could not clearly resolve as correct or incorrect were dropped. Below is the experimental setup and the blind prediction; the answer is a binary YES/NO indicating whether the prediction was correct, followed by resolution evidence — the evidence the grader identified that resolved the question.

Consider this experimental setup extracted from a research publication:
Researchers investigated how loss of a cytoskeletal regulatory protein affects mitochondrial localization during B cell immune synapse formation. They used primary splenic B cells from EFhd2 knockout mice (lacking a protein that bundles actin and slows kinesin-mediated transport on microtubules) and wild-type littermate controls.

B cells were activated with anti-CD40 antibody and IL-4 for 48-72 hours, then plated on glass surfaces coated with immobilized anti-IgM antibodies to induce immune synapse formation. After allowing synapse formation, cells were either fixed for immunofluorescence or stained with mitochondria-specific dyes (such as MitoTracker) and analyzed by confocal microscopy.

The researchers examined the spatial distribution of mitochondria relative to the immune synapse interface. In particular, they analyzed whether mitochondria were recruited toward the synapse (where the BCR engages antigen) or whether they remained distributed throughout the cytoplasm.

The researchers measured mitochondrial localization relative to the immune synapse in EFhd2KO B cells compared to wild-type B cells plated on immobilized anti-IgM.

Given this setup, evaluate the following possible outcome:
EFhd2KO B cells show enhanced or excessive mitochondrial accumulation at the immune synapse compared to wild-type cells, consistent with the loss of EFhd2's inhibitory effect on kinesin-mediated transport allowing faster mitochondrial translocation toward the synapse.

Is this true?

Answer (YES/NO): NO